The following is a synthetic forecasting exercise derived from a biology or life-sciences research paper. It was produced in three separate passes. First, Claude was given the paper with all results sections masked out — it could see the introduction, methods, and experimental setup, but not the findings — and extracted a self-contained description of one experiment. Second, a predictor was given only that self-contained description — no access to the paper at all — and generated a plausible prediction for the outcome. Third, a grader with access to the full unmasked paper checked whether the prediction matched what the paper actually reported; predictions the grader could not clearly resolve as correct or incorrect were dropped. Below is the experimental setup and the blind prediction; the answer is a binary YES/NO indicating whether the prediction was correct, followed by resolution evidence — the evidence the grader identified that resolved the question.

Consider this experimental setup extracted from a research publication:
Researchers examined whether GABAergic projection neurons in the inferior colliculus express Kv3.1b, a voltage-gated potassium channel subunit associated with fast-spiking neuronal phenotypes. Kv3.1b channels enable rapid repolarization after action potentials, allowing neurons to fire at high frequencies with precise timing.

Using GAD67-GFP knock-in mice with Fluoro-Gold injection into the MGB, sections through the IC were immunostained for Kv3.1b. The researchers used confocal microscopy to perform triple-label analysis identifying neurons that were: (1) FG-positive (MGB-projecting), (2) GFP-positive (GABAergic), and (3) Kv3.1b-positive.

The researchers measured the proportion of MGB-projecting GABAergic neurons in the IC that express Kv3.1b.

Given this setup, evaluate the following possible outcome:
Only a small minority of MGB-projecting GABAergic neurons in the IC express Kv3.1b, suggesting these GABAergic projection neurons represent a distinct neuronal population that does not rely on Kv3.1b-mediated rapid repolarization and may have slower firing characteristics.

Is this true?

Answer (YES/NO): NO